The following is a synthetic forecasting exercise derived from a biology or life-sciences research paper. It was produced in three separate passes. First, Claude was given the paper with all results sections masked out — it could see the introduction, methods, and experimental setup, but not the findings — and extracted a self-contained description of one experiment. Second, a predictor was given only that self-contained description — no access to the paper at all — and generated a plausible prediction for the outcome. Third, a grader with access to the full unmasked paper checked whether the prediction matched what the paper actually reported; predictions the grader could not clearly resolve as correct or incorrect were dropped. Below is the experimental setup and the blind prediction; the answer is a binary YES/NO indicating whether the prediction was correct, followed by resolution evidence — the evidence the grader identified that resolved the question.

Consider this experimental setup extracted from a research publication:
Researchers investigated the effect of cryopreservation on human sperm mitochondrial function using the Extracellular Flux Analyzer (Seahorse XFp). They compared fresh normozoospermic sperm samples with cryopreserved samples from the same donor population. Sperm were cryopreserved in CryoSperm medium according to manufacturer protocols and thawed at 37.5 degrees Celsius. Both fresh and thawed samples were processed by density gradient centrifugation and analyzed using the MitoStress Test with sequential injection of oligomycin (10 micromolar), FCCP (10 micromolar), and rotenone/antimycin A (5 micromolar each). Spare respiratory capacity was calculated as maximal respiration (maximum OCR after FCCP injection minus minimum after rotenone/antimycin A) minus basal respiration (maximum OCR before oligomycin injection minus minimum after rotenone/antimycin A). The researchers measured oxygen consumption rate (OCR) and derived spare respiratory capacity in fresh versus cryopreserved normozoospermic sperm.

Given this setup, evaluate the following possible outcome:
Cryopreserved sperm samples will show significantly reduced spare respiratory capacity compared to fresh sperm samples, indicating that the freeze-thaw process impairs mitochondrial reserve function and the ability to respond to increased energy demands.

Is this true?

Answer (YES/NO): NO